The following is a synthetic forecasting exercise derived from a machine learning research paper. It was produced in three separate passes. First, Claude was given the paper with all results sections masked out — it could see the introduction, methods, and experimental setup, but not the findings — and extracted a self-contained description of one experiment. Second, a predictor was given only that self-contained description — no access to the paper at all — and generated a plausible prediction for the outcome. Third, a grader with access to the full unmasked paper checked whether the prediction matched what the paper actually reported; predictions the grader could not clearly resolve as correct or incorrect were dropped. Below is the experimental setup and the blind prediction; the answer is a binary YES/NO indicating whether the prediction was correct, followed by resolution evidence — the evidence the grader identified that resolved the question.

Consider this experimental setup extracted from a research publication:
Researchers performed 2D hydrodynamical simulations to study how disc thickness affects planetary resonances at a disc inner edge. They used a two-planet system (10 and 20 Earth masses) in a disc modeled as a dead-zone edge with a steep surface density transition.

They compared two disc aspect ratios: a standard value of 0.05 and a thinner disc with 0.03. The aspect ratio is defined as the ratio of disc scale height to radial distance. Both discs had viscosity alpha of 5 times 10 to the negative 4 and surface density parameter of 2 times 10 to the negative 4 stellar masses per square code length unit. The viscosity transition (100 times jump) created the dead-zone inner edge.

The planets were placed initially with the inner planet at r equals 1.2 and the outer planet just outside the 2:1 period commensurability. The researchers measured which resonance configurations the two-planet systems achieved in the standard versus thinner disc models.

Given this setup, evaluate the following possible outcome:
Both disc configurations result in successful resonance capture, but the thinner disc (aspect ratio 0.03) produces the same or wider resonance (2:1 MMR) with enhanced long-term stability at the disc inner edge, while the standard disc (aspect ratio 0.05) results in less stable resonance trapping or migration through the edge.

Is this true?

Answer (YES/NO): NO